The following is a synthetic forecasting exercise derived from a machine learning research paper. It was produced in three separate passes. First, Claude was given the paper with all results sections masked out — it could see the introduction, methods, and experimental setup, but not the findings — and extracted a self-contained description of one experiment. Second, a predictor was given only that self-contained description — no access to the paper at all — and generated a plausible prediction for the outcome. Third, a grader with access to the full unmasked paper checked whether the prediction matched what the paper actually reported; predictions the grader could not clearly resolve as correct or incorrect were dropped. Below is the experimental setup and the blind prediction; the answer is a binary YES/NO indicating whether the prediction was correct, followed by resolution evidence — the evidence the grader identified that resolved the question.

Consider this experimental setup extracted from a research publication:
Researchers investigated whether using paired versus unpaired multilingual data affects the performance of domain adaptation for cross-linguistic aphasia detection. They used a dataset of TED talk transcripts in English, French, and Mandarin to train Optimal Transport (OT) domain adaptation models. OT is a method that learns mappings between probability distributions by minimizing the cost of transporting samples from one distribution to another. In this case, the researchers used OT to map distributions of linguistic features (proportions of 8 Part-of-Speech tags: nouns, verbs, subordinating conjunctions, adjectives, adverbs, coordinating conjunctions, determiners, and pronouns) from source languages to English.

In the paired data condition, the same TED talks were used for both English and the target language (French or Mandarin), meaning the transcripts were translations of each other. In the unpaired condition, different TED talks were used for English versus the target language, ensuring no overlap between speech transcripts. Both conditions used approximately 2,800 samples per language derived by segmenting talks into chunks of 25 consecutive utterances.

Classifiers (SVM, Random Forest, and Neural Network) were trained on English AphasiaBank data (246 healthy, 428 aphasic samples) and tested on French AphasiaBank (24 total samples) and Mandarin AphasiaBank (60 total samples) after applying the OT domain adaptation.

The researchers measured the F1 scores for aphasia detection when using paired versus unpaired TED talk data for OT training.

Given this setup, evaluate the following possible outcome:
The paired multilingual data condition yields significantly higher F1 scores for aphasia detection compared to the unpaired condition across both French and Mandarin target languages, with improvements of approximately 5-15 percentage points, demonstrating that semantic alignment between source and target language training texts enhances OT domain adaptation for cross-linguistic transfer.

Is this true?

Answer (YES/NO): NO